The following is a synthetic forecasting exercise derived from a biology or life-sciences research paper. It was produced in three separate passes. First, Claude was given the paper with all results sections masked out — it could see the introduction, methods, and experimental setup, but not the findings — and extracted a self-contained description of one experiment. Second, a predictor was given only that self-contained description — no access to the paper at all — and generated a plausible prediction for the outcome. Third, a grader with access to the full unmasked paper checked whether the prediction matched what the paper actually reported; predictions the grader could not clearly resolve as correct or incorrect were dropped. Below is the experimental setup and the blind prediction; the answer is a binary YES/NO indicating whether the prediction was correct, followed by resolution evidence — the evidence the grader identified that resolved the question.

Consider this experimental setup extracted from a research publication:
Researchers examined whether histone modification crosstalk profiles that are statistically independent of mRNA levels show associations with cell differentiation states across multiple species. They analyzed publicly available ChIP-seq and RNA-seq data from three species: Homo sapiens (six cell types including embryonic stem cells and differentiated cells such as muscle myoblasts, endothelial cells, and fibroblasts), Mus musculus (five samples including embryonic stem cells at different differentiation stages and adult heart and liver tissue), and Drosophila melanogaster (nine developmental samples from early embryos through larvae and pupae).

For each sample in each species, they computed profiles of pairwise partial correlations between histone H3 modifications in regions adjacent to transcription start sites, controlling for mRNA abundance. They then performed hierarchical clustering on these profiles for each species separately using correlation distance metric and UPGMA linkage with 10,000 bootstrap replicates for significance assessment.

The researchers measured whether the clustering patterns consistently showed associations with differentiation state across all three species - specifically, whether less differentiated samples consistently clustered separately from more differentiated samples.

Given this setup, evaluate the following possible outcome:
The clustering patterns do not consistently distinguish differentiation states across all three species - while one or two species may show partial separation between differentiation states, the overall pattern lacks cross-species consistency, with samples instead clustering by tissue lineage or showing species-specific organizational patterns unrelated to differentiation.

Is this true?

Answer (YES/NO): NO